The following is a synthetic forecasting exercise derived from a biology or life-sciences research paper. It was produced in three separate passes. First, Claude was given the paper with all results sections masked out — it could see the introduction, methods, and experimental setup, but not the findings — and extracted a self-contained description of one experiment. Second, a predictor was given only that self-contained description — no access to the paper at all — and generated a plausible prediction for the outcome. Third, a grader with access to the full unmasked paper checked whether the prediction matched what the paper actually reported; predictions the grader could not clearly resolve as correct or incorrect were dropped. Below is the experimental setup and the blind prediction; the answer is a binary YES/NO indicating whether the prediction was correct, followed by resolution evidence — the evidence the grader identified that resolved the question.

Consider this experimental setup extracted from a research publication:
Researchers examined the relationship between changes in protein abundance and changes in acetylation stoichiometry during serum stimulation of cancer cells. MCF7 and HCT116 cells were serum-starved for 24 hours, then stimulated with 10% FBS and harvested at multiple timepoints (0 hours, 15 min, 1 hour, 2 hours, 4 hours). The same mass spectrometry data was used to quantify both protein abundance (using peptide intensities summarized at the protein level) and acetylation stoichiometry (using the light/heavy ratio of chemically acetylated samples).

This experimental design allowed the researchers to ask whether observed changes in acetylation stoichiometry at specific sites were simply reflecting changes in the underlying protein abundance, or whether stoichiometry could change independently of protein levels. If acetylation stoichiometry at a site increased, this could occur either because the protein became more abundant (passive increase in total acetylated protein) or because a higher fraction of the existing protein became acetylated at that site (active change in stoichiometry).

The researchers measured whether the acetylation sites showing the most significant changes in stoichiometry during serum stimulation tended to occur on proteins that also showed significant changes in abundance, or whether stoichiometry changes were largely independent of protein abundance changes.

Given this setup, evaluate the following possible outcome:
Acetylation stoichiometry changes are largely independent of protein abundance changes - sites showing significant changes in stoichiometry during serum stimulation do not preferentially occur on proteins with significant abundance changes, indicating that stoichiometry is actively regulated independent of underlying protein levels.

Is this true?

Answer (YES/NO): NO